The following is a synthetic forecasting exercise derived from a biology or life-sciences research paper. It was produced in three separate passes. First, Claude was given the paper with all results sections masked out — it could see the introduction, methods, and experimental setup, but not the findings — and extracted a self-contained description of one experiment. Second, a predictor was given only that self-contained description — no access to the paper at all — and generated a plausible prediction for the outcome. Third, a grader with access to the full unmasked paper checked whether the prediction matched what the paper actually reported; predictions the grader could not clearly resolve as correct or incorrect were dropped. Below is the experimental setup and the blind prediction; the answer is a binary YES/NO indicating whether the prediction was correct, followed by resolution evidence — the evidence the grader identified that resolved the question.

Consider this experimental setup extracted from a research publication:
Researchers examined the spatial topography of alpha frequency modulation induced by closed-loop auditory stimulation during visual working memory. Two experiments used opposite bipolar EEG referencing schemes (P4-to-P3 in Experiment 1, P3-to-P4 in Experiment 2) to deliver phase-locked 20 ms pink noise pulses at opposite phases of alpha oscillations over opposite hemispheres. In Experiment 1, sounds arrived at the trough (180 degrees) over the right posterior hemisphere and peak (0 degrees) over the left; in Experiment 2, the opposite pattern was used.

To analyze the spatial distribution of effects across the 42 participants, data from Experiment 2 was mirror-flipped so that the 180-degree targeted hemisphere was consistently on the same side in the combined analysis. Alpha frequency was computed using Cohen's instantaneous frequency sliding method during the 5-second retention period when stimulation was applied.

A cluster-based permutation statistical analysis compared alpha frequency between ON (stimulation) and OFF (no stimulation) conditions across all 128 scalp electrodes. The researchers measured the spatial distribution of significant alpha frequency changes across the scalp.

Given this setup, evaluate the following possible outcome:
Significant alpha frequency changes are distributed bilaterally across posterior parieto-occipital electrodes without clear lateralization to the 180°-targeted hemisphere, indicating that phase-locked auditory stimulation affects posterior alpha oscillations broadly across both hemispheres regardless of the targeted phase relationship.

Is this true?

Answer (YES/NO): NO